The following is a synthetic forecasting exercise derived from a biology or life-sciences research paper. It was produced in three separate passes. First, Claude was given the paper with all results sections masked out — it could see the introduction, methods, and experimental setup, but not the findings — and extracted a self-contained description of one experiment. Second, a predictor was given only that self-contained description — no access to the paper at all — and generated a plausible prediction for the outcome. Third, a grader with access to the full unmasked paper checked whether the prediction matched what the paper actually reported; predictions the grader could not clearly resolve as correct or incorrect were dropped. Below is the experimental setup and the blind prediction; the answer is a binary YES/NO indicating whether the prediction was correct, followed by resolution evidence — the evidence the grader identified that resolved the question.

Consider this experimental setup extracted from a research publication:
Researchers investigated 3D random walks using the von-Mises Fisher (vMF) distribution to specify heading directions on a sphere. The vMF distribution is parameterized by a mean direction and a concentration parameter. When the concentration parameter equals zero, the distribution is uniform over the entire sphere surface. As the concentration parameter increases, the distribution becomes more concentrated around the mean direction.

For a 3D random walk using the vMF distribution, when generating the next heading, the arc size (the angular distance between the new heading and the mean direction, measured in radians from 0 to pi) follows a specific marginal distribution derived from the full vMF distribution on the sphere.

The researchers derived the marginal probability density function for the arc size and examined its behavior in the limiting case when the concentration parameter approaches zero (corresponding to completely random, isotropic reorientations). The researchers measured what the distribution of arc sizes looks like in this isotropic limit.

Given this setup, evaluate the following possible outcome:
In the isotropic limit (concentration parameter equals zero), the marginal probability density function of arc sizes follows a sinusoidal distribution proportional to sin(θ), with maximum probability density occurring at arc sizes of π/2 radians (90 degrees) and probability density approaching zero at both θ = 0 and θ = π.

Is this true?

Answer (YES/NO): YES